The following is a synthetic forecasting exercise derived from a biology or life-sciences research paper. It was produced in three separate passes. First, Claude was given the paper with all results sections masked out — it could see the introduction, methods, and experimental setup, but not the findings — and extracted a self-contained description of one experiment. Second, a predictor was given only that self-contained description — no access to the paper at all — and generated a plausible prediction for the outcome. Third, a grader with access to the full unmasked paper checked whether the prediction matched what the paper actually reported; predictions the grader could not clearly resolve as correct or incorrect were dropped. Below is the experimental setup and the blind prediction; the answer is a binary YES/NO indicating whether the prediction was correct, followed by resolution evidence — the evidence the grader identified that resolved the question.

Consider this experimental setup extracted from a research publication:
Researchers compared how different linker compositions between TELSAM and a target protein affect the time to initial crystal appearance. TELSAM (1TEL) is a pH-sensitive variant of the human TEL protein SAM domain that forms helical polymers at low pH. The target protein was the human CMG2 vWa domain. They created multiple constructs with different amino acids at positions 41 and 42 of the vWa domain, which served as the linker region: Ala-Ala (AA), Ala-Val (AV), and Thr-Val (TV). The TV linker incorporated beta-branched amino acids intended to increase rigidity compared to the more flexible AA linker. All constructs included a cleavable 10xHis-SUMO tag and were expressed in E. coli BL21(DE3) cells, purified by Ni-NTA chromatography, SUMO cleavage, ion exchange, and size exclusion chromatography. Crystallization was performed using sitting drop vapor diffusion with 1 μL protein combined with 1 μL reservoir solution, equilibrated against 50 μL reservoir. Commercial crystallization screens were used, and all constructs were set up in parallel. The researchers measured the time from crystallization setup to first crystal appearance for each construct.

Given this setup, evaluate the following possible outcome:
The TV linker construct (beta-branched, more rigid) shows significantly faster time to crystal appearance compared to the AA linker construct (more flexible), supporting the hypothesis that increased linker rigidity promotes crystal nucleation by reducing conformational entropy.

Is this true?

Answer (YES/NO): NO